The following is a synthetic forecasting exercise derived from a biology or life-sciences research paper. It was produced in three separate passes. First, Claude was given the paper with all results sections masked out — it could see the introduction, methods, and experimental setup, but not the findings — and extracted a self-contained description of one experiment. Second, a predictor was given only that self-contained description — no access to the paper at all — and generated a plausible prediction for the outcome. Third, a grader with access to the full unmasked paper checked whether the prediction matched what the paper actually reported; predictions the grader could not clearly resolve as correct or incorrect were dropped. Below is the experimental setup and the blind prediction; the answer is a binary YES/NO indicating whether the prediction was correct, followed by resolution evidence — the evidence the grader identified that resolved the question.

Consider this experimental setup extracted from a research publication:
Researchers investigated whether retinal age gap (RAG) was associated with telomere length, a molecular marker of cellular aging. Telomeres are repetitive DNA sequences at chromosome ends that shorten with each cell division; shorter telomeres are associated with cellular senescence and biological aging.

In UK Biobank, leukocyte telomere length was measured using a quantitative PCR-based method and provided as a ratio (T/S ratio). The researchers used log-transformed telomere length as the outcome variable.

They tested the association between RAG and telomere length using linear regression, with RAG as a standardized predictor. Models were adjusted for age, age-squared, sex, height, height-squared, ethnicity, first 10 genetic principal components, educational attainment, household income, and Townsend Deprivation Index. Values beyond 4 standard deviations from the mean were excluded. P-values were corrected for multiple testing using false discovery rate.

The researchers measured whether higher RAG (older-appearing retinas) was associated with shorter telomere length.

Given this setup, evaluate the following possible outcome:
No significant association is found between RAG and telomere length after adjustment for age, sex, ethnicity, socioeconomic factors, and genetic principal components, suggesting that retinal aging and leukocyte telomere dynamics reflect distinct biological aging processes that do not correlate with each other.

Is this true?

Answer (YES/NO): NO